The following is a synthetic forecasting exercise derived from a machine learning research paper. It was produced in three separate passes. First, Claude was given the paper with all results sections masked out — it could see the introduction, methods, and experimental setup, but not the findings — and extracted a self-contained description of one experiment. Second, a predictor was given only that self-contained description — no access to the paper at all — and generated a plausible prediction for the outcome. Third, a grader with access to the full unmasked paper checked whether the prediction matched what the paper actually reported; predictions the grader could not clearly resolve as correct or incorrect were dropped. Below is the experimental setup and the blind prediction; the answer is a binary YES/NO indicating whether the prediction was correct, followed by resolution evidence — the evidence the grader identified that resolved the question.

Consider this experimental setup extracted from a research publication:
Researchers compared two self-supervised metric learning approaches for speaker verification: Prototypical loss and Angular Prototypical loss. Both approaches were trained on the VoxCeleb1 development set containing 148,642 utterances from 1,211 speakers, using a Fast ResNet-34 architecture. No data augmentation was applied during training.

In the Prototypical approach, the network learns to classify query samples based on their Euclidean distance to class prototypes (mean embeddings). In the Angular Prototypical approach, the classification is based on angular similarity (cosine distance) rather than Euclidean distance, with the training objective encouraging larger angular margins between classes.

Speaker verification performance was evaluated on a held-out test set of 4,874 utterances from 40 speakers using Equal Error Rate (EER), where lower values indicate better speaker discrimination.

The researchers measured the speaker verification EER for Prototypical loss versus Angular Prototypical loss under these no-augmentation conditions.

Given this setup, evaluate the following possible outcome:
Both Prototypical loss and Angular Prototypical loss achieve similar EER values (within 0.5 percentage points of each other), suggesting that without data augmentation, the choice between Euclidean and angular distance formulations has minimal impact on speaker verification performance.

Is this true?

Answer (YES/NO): NO